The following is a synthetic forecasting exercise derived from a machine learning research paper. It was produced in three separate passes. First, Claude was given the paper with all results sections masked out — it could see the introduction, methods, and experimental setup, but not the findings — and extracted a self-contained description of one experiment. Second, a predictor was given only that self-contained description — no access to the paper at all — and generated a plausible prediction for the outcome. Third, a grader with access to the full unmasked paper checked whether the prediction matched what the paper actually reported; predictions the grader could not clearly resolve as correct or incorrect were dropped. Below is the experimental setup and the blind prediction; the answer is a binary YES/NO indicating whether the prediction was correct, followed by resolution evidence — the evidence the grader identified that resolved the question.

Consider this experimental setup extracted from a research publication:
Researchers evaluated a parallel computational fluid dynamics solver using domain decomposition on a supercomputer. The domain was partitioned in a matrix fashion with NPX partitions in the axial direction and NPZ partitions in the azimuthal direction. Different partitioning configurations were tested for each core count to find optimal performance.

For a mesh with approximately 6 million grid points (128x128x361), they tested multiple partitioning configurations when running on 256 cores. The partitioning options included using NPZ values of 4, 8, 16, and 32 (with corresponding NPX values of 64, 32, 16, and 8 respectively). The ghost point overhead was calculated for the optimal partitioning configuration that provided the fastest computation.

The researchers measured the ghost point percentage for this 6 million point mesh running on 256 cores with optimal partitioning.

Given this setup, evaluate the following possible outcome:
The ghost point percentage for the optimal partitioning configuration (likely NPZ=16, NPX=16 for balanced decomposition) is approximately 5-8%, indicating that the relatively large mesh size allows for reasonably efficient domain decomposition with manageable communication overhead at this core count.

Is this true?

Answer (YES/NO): NO